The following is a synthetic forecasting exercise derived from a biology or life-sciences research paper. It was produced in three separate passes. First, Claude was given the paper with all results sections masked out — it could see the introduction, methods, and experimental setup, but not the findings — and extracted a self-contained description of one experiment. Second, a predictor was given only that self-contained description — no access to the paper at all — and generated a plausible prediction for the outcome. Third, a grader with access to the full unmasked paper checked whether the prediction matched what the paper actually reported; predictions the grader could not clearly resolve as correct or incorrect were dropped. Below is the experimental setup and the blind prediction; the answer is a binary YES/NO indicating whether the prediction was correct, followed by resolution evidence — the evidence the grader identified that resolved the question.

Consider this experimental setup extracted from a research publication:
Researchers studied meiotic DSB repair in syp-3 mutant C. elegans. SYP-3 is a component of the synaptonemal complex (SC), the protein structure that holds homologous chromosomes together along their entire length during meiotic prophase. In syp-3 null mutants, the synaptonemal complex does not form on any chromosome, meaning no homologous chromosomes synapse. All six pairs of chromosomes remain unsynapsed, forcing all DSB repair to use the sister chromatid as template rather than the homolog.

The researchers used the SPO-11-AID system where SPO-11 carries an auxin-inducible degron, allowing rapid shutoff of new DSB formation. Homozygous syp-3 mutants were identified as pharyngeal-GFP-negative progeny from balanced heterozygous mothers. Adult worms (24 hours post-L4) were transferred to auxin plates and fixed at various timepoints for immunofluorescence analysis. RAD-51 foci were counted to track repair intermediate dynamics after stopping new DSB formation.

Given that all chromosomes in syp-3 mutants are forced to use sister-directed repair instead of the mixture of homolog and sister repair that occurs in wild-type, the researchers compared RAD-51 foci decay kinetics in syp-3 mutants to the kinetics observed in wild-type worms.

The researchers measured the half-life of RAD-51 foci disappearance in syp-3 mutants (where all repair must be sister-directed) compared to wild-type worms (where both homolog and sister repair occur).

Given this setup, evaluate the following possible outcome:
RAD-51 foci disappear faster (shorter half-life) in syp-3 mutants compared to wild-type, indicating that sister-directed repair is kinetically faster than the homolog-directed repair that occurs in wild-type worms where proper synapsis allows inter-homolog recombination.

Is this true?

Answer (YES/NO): NO